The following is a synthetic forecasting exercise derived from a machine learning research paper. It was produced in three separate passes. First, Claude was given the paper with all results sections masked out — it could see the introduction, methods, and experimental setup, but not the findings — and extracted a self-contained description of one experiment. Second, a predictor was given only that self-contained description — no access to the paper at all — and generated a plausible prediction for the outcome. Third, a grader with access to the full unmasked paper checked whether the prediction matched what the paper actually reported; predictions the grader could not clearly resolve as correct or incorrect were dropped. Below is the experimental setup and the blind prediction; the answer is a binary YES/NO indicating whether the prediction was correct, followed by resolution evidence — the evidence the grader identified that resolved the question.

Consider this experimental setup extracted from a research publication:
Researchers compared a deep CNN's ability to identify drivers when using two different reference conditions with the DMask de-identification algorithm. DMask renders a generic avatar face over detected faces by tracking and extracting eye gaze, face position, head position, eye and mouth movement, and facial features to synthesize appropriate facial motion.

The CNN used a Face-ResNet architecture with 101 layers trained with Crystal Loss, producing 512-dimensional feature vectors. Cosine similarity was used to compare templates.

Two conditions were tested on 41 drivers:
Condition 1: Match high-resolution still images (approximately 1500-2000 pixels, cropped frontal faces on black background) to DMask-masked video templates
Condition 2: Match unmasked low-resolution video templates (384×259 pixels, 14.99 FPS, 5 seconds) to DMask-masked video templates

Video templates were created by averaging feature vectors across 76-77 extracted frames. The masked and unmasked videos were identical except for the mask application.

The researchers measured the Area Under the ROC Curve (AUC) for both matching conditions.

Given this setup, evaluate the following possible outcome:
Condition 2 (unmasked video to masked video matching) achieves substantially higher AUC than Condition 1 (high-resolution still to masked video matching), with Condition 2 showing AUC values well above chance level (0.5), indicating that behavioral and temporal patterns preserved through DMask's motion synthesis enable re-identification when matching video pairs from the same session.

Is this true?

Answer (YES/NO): NO